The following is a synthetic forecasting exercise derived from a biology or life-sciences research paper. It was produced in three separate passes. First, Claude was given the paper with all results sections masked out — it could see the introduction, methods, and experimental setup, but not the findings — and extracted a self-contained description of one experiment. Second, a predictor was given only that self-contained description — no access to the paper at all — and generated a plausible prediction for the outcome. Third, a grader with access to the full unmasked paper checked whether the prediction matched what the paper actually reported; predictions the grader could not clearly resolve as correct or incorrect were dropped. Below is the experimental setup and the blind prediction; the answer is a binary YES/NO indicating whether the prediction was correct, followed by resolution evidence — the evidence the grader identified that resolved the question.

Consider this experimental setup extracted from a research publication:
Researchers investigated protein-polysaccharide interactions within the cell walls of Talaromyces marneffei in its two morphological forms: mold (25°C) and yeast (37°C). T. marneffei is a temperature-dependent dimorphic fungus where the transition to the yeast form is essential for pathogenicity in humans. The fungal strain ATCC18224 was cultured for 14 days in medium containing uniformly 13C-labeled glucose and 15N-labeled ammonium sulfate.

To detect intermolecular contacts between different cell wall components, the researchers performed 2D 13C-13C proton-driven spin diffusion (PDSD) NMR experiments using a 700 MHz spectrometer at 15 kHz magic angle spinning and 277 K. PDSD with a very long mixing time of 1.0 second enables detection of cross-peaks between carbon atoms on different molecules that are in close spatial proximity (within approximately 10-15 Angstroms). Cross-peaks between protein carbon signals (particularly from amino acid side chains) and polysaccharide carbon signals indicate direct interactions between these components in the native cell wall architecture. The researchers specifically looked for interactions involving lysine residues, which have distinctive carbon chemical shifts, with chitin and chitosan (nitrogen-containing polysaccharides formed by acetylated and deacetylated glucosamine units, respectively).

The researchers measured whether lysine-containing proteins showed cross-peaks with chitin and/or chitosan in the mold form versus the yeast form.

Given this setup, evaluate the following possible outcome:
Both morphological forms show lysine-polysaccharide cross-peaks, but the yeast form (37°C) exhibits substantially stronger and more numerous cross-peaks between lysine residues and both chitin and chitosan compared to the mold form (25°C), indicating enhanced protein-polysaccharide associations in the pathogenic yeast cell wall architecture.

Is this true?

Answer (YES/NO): NO